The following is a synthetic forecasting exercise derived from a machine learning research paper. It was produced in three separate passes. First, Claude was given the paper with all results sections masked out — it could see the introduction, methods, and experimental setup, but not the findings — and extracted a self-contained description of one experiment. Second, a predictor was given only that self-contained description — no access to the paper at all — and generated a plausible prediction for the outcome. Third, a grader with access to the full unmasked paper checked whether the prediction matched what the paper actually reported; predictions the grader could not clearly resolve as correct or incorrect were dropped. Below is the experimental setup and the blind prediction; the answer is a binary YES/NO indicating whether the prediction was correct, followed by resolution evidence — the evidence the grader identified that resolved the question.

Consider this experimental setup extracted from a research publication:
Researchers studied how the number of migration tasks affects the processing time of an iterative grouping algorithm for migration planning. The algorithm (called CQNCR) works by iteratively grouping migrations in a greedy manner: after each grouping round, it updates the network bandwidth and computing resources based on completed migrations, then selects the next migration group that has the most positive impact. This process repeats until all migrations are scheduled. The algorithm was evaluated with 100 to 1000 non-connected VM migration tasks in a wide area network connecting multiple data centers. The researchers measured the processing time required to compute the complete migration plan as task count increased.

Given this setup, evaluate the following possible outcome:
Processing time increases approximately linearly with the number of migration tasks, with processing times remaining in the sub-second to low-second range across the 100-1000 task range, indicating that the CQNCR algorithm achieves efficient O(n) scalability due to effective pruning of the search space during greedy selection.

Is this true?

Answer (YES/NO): NO